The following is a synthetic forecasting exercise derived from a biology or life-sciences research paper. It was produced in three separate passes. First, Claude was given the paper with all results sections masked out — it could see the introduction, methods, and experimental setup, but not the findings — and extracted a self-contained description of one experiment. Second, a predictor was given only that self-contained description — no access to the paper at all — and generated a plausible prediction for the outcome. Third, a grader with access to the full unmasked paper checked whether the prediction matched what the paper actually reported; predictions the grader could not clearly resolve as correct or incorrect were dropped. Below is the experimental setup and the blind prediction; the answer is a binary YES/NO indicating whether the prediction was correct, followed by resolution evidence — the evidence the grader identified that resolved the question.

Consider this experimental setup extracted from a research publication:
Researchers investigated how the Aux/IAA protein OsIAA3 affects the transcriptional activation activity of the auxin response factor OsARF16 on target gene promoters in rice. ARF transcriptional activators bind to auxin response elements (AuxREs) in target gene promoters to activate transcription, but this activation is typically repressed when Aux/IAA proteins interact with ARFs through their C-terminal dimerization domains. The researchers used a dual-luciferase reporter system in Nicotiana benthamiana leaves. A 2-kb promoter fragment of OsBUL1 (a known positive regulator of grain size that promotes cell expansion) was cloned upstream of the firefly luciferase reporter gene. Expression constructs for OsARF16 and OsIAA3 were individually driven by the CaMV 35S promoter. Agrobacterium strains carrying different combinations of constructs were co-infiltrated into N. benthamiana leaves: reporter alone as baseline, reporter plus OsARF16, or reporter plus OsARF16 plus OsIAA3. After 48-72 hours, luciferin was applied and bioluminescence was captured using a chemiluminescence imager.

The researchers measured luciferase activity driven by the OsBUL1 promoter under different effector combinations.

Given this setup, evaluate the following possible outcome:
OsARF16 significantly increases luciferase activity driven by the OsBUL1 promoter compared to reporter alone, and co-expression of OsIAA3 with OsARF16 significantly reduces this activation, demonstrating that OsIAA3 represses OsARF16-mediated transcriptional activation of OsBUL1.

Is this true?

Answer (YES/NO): YES